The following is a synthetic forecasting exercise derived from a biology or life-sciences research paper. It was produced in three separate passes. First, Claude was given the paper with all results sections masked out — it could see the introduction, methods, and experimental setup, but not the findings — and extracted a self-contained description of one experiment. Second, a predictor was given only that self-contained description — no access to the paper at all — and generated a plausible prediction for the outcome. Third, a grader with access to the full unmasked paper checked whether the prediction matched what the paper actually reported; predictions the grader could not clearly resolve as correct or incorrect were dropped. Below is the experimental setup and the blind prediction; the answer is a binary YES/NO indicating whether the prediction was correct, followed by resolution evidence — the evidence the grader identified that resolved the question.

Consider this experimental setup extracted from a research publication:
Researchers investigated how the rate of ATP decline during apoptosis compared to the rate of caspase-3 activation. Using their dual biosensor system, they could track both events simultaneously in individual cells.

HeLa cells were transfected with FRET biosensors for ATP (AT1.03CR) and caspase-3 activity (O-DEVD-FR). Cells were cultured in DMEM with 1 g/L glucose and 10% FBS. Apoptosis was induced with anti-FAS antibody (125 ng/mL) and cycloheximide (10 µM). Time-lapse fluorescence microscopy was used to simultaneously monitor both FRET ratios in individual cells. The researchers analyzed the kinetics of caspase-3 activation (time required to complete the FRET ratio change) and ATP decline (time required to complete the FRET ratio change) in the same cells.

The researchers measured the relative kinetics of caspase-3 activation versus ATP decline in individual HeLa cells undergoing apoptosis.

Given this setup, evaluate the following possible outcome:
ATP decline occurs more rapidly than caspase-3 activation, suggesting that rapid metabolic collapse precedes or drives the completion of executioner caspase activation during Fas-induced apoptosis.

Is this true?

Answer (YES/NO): NO